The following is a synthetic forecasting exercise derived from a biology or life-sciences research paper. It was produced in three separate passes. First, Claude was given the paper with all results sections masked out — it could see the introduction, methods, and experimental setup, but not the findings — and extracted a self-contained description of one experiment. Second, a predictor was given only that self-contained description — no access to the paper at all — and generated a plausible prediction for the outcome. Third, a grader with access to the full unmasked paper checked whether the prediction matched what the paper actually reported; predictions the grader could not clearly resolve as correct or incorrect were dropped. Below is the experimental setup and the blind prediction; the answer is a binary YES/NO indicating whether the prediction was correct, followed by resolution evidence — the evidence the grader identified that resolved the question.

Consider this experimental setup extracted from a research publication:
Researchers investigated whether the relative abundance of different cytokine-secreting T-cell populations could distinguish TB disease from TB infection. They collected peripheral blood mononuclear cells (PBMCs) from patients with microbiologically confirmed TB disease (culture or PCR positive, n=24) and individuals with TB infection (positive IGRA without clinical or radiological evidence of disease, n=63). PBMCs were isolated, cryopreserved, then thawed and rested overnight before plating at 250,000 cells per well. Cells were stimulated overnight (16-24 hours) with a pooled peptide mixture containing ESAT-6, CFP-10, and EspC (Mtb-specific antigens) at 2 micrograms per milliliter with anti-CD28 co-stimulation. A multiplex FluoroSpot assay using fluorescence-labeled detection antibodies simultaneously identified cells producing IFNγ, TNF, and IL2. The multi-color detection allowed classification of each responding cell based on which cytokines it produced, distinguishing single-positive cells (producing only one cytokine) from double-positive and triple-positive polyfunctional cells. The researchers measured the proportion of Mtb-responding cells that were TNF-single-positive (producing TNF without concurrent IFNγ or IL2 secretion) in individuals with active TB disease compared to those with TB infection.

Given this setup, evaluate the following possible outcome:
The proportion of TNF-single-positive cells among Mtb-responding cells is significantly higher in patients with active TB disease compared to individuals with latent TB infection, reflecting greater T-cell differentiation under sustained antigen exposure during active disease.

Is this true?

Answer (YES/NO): NO